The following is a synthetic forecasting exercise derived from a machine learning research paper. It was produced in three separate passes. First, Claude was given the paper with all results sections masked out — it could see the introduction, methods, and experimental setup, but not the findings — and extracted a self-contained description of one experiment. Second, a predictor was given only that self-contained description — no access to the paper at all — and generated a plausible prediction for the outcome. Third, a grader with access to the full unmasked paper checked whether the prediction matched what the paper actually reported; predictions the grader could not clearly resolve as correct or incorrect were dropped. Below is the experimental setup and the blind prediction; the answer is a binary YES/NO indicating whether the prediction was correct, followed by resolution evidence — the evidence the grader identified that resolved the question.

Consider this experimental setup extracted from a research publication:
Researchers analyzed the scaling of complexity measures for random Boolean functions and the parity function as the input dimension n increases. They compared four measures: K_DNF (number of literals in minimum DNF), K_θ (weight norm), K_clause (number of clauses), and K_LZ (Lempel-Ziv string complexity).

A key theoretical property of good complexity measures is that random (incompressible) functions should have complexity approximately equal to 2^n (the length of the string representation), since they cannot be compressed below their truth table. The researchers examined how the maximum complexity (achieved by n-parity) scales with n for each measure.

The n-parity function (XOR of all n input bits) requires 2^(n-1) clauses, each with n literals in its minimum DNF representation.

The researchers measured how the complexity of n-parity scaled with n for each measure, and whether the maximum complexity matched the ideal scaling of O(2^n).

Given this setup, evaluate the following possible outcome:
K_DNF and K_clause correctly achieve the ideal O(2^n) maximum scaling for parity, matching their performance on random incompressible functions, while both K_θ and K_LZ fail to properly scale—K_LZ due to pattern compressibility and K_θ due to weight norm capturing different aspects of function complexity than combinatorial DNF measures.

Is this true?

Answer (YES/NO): NO